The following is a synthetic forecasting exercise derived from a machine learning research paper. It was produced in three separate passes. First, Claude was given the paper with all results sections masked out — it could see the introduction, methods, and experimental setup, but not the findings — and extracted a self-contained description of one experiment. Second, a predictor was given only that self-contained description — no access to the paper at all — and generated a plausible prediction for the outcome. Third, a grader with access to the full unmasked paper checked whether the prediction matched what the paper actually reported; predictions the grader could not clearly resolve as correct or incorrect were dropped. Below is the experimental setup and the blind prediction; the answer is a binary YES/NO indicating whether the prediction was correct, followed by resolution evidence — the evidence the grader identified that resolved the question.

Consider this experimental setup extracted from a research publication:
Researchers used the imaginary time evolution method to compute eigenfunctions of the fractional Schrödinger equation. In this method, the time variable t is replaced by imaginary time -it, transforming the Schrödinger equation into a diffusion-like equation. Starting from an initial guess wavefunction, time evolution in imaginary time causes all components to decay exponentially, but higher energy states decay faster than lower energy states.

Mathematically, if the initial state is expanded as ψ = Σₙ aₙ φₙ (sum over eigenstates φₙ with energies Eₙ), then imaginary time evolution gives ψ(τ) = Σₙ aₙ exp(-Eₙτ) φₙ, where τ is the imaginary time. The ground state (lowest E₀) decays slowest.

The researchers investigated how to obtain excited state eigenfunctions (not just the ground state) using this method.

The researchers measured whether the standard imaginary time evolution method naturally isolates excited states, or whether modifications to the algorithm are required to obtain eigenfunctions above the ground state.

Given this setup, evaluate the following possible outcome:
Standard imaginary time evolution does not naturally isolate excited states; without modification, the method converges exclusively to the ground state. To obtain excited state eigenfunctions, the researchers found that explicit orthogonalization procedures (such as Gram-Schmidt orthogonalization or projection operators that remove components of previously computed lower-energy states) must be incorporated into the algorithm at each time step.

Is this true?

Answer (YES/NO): YES